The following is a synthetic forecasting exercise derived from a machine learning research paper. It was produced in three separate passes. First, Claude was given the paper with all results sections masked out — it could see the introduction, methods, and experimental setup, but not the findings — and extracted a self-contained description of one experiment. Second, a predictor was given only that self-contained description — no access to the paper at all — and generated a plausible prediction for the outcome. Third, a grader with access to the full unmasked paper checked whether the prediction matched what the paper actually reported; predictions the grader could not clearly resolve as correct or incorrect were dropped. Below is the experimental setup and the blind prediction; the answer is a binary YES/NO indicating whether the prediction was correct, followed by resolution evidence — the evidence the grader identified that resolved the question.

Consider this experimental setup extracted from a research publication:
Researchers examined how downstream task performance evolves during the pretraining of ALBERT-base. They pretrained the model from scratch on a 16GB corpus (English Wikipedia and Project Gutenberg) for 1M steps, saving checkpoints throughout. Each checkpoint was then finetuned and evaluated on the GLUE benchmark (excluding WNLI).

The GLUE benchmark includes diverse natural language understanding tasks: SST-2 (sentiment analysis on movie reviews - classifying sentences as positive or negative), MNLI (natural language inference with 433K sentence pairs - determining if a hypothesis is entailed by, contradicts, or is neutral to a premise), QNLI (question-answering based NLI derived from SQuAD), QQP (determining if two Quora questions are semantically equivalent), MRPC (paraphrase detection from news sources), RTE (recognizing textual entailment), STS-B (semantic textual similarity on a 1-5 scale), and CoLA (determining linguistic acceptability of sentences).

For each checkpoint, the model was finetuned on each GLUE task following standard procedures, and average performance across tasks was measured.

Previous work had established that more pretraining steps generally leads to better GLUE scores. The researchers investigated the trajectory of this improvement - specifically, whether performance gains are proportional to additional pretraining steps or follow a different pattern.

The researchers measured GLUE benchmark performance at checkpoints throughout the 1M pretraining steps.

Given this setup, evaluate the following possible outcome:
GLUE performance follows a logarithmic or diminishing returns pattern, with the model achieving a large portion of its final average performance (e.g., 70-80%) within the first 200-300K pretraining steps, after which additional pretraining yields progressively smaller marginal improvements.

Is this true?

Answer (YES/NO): YES